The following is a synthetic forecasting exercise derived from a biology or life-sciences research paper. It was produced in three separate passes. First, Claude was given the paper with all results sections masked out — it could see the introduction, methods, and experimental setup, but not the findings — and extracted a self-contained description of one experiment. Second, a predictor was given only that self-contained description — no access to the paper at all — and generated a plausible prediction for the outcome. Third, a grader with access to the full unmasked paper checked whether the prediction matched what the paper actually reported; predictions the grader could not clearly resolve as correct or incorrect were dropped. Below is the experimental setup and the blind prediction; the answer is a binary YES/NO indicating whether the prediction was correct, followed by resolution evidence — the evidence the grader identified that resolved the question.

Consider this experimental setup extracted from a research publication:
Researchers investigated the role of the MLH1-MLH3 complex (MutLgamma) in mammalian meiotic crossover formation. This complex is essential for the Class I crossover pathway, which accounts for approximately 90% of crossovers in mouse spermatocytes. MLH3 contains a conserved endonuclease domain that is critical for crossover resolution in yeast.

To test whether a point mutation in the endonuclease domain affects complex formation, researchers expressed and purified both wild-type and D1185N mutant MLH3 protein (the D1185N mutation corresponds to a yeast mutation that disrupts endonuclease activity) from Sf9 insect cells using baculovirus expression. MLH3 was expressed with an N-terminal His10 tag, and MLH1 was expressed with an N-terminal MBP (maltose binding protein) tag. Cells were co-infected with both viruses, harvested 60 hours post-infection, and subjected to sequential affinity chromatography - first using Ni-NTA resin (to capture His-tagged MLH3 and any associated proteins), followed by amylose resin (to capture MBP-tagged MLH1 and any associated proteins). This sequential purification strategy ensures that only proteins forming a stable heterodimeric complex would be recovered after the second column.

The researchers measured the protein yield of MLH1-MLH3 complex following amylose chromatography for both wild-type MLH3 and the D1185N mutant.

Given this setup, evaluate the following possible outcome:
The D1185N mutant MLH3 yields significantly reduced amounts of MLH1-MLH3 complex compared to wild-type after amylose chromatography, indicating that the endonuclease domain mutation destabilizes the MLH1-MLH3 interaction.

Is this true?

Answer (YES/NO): NO